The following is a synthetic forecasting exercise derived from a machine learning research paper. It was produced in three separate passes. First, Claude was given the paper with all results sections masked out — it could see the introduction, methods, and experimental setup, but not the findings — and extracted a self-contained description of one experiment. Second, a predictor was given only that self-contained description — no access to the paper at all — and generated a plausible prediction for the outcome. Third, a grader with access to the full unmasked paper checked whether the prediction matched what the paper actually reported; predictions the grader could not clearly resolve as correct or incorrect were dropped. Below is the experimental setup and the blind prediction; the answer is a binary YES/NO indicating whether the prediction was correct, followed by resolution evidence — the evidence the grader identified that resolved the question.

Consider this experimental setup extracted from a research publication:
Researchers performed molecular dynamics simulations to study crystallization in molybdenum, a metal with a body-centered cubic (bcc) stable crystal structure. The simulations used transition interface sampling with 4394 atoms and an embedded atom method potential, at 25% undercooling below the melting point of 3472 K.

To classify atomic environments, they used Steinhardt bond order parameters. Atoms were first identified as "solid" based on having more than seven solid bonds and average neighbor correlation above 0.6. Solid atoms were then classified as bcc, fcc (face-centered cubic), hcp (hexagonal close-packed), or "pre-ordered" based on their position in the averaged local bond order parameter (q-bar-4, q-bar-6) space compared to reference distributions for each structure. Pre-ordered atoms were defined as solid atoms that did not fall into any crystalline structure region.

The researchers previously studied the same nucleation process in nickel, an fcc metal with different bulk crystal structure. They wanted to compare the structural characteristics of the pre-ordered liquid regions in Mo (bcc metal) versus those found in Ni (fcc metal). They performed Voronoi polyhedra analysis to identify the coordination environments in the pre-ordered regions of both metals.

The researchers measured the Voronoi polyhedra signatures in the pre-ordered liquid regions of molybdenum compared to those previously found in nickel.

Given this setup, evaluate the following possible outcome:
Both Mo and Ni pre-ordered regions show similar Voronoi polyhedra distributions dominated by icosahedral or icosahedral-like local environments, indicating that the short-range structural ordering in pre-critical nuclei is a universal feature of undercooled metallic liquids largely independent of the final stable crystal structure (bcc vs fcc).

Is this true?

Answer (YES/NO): NO